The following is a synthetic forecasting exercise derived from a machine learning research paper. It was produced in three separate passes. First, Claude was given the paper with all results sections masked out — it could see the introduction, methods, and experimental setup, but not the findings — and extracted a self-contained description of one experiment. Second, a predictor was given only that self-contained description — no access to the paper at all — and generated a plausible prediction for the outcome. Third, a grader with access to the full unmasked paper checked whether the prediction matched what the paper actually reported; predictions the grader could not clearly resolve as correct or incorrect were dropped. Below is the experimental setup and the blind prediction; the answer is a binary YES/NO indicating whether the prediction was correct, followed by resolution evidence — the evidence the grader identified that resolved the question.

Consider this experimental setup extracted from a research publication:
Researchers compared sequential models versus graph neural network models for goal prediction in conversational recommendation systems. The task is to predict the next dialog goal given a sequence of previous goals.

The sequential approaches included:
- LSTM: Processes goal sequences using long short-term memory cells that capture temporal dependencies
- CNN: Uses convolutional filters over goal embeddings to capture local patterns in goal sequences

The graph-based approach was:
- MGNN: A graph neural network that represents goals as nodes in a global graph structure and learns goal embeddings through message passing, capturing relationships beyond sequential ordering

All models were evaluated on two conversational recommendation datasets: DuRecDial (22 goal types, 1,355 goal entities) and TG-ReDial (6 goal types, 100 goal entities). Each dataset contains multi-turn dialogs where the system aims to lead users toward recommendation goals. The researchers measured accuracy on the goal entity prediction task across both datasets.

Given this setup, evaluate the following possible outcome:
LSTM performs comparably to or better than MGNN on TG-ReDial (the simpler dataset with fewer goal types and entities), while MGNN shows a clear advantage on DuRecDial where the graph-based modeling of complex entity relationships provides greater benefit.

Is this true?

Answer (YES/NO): NO